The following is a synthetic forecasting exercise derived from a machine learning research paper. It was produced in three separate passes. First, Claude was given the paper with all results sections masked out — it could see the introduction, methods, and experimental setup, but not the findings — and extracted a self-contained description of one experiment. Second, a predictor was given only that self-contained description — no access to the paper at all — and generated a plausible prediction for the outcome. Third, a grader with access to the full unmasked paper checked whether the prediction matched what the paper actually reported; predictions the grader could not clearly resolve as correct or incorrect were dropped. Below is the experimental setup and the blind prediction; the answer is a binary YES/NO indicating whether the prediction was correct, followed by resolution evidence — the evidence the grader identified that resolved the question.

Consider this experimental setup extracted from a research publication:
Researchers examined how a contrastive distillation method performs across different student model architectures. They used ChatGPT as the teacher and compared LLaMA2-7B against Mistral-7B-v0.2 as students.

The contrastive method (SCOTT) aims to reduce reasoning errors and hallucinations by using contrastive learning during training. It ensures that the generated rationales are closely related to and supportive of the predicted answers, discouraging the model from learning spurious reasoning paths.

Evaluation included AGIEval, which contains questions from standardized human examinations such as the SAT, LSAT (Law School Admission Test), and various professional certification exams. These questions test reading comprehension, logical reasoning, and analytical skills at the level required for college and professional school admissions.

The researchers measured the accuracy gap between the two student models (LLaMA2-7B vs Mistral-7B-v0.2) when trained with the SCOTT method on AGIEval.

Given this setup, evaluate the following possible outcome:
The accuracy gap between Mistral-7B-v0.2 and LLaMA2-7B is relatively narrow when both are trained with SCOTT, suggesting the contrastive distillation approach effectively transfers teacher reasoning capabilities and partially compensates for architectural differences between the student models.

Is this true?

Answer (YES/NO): NO